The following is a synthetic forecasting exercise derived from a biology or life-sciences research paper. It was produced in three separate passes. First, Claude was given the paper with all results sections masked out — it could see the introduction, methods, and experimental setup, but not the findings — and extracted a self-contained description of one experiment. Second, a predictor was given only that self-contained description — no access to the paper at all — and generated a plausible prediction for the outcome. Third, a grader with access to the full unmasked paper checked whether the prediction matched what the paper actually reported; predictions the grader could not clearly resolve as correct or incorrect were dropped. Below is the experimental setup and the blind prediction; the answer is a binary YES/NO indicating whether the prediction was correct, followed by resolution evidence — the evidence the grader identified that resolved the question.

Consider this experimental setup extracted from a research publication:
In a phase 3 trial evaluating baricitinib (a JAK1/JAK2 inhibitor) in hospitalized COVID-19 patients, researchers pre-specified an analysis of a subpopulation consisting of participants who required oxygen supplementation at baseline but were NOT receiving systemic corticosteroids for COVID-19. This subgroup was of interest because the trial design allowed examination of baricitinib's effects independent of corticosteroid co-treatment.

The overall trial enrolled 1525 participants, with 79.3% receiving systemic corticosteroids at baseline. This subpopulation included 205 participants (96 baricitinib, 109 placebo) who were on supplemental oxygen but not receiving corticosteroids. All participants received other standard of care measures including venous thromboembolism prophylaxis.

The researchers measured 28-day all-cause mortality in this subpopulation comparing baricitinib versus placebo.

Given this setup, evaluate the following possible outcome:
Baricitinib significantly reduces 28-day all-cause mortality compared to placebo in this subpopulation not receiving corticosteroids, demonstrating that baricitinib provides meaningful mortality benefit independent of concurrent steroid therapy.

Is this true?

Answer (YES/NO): YES